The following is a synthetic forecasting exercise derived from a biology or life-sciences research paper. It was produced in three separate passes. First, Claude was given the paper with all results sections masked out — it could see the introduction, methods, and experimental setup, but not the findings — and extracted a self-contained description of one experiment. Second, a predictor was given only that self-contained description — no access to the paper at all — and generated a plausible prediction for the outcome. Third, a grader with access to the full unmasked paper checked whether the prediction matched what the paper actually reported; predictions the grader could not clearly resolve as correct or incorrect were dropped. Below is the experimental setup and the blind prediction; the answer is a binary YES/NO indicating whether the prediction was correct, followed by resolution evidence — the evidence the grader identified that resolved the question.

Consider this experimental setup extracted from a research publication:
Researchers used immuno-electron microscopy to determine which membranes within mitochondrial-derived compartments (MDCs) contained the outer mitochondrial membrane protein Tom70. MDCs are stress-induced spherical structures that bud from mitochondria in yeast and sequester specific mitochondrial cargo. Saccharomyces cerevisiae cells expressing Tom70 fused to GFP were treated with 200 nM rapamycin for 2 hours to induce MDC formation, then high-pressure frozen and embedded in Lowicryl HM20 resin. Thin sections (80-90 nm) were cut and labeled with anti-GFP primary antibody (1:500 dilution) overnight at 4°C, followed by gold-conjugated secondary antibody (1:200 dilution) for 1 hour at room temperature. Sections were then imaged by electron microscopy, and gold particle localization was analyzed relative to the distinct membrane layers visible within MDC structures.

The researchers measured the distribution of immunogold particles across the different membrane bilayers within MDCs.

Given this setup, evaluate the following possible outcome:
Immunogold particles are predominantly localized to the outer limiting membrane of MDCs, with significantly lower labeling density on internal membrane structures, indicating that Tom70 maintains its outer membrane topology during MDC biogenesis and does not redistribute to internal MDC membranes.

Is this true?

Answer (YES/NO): NO